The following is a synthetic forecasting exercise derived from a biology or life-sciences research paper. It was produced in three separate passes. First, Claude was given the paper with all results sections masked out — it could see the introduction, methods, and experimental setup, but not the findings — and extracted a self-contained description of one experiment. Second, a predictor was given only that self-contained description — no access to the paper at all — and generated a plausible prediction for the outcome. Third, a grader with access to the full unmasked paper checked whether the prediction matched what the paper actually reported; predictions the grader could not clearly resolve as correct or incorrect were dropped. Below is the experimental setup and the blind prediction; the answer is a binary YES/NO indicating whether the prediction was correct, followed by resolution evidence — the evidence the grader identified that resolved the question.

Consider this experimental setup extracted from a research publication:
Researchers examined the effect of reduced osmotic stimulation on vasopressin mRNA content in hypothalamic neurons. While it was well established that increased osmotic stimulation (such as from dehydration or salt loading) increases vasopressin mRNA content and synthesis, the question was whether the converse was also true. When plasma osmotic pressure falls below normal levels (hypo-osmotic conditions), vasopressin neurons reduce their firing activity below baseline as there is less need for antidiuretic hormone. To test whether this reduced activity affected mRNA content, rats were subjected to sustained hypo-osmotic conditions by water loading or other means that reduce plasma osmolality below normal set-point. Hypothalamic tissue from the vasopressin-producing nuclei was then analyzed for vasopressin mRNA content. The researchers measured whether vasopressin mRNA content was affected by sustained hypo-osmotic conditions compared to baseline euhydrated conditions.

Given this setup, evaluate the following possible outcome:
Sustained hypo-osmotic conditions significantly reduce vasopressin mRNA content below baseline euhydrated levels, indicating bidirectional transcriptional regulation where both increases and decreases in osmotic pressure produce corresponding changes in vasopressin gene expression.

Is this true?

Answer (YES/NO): YES